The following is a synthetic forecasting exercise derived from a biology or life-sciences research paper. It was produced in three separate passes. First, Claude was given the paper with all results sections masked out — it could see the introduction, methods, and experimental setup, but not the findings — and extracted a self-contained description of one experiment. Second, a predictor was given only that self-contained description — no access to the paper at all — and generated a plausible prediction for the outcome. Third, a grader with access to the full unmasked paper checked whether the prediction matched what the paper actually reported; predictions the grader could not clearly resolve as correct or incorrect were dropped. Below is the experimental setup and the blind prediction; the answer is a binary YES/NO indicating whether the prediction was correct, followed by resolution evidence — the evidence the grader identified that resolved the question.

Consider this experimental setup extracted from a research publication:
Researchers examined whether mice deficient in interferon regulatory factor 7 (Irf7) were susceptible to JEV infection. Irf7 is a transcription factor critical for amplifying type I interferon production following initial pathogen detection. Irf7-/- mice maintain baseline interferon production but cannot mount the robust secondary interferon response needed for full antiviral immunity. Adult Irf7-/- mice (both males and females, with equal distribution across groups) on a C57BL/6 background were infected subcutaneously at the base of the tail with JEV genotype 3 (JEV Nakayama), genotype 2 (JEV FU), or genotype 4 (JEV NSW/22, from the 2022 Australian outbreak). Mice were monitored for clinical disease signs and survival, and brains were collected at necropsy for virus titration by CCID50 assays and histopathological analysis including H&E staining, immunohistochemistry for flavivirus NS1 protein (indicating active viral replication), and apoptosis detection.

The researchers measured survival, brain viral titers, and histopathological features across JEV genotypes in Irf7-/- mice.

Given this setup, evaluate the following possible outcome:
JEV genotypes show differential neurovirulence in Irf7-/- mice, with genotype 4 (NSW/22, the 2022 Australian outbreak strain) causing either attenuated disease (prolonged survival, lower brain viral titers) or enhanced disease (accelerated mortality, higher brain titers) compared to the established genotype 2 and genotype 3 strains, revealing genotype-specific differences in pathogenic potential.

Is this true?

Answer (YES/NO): YES